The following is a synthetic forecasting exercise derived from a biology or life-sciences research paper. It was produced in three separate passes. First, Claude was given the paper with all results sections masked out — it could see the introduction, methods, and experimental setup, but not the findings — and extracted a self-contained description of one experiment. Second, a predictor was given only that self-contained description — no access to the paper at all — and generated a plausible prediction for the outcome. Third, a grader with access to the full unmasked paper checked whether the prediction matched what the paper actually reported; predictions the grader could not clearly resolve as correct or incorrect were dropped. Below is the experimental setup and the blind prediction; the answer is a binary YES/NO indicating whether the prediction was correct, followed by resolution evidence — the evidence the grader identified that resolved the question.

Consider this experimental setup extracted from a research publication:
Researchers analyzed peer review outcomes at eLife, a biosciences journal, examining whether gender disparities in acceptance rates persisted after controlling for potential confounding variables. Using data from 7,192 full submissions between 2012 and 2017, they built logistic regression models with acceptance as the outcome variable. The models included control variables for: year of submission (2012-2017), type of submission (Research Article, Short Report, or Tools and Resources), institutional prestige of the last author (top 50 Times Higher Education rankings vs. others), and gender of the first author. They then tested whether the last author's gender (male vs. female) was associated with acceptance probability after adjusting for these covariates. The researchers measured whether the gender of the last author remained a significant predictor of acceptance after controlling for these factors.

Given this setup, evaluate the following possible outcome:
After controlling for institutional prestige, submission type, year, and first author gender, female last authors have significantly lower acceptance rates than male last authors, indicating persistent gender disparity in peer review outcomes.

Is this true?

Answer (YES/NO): YES